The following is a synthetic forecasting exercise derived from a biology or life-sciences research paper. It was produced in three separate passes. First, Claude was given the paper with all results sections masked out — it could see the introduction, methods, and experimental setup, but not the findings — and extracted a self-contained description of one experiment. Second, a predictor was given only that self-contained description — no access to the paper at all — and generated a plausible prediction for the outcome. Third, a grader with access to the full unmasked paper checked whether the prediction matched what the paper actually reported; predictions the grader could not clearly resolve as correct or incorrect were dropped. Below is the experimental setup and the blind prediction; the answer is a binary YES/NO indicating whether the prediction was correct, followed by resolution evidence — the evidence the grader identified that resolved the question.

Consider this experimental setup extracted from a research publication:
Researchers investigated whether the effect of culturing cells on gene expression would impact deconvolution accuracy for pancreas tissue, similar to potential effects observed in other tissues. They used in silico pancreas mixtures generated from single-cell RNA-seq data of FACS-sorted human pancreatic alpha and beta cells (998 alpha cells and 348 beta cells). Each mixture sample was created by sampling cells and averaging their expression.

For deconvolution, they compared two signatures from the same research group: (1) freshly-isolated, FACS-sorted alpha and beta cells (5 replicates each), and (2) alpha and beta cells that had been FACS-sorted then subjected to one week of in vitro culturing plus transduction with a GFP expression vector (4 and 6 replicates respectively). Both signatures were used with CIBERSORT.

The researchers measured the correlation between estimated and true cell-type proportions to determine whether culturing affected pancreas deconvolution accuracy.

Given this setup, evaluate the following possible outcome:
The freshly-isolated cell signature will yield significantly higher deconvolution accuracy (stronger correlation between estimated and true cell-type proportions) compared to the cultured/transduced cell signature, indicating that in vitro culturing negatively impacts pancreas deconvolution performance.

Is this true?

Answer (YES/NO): NO